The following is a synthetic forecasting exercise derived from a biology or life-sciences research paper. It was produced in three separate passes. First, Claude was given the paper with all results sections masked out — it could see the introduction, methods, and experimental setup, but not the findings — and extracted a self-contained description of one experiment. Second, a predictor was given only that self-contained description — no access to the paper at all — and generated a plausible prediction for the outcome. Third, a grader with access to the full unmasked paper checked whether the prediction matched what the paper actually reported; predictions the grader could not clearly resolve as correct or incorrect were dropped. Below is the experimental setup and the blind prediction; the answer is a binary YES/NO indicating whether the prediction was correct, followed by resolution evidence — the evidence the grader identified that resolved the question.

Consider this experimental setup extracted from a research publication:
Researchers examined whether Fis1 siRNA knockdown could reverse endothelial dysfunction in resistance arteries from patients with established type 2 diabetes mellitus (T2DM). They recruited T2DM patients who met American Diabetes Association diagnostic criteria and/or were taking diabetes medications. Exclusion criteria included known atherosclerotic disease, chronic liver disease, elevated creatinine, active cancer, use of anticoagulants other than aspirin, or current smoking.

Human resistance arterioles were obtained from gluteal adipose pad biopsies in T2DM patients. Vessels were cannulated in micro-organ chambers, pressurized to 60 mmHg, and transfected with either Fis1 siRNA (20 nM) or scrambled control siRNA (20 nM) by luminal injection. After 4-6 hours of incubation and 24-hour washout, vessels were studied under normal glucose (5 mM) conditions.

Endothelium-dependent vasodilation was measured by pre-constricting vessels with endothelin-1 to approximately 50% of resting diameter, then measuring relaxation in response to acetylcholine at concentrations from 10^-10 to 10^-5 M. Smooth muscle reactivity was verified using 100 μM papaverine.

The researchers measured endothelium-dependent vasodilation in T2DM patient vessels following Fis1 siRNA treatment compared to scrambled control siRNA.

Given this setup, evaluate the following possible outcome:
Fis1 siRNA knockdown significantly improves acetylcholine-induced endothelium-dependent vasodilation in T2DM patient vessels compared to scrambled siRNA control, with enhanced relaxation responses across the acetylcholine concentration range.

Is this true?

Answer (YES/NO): YES